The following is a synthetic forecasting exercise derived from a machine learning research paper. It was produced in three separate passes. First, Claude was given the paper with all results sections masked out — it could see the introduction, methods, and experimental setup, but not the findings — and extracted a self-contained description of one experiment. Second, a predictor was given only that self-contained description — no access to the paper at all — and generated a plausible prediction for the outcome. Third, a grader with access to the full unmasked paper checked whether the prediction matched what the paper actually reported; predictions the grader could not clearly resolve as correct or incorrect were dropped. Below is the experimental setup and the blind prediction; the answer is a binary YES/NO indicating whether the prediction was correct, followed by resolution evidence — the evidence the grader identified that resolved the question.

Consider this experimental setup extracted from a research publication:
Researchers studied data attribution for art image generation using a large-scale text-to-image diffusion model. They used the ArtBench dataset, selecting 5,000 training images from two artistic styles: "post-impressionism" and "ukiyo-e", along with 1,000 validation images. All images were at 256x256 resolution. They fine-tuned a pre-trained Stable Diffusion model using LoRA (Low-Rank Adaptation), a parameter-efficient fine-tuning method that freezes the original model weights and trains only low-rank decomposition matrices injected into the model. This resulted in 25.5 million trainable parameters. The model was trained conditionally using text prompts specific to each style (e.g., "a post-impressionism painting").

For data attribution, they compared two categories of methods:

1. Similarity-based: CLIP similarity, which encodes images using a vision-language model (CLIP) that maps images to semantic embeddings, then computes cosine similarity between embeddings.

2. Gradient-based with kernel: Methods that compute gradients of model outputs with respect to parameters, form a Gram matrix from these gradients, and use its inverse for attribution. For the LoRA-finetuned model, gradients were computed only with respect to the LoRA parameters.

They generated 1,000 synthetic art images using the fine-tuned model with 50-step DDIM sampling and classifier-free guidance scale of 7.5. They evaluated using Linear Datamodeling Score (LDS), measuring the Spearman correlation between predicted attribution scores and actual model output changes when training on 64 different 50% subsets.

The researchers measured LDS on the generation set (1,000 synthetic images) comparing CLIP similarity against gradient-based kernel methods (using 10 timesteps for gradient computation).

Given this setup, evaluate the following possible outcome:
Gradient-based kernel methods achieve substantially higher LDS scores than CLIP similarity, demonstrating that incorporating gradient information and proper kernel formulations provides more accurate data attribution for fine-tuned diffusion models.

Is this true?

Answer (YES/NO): NO